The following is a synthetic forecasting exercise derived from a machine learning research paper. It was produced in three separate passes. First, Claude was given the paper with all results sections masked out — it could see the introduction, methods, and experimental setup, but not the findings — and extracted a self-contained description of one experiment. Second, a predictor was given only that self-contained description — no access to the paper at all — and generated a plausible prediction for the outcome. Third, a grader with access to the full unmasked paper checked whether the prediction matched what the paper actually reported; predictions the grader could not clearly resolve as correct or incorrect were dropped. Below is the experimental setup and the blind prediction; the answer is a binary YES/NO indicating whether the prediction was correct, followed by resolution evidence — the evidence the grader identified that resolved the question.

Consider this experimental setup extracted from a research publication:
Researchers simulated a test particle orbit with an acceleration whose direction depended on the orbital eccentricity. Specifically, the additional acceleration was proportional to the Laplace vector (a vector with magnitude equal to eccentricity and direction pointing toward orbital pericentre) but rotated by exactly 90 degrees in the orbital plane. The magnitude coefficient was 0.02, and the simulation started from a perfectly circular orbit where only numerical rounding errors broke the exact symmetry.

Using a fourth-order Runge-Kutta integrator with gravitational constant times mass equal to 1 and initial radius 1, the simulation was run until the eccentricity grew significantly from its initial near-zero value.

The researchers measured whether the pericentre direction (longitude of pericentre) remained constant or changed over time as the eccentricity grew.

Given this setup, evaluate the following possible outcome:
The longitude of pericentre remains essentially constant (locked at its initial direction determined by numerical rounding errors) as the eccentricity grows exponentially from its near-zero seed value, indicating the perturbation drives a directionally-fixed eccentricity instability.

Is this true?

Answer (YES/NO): YES